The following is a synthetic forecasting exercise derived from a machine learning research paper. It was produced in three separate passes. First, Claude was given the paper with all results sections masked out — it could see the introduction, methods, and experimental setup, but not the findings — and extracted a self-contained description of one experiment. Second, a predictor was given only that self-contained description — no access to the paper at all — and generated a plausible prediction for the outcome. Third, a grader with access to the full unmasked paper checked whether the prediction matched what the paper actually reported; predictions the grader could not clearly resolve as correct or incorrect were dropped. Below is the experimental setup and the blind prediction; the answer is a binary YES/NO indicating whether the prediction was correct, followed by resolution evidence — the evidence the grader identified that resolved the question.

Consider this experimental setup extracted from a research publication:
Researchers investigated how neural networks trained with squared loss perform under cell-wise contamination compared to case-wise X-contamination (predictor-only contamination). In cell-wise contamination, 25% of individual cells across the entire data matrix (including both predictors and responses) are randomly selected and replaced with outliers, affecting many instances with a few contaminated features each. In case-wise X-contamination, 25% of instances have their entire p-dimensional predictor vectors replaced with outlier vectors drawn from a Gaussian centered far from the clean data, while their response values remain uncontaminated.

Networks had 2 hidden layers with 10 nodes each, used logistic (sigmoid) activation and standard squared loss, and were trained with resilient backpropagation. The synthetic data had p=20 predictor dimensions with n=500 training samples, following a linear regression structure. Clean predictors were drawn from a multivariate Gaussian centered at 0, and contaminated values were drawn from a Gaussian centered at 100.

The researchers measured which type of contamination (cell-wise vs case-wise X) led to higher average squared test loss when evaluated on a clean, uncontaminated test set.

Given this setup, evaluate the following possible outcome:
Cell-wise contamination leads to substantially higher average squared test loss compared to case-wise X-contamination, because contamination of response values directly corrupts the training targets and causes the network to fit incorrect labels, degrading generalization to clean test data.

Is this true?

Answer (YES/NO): YES